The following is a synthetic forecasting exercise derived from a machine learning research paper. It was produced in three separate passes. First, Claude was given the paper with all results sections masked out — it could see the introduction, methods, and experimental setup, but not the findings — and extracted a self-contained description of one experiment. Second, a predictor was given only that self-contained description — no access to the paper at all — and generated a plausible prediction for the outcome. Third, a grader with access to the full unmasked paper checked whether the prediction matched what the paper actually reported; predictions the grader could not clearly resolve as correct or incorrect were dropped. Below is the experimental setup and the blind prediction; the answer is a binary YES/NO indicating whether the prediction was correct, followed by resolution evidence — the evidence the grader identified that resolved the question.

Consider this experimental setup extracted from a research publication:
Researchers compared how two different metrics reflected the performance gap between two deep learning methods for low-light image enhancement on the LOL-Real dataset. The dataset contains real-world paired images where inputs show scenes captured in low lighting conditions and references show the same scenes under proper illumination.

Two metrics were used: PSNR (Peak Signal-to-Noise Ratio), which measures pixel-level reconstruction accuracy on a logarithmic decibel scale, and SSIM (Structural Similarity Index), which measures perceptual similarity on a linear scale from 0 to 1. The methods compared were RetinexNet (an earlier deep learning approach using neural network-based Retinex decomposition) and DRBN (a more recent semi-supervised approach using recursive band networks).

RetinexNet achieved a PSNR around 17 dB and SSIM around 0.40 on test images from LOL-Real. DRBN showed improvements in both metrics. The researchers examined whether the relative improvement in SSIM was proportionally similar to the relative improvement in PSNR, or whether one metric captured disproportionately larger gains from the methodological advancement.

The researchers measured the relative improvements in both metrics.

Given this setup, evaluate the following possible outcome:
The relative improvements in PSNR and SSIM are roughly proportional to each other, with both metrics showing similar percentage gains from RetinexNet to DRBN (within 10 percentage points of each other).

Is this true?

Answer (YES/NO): NO